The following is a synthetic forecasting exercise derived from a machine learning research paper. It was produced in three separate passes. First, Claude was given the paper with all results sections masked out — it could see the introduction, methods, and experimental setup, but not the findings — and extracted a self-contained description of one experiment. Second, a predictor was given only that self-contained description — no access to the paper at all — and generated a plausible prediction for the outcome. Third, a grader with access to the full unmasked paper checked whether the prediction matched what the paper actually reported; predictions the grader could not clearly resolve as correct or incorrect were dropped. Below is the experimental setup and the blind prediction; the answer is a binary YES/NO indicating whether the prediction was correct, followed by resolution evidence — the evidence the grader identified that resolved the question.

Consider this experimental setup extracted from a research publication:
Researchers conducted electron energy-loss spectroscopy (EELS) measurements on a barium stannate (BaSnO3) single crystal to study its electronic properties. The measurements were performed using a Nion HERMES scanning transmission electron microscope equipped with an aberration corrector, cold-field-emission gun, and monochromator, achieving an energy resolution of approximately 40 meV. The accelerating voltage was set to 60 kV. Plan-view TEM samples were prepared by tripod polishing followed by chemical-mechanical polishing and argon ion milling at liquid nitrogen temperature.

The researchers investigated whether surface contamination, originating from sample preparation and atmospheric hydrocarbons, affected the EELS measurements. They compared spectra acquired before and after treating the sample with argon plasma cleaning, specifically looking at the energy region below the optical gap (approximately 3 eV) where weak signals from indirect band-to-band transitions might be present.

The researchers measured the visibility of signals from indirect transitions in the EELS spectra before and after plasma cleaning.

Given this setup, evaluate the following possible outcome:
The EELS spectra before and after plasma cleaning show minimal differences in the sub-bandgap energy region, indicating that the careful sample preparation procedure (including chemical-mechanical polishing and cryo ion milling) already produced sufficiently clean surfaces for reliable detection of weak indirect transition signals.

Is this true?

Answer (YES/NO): NO